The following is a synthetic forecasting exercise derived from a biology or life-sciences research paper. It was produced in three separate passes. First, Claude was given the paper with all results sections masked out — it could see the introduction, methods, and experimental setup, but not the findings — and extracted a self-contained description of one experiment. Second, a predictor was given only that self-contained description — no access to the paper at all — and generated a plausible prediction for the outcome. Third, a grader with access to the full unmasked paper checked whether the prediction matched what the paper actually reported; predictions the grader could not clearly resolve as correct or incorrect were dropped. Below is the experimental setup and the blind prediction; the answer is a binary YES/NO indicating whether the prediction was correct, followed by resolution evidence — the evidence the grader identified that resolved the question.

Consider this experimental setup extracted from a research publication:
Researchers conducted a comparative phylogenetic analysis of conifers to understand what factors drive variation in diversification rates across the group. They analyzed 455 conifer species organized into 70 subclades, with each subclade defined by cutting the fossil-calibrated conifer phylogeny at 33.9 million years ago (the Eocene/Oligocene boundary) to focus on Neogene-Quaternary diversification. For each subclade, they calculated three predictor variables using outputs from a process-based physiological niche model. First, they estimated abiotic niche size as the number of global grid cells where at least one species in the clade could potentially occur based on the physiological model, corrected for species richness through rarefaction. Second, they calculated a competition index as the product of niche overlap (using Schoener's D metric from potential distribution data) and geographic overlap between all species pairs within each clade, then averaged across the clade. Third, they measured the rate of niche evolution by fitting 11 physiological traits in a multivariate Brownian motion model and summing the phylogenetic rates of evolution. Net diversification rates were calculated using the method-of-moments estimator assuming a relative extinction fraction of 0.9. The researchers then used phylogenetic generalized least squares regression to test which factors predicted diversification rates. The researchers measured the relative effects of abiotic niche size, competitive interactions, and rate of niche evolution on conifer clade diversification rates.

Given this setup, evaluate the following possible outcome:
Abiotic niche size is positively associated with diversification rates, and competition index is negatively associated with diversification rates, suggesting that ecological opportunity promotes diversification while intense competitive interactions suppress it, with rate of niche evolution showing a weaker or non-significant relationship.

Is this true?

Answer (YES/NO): NO